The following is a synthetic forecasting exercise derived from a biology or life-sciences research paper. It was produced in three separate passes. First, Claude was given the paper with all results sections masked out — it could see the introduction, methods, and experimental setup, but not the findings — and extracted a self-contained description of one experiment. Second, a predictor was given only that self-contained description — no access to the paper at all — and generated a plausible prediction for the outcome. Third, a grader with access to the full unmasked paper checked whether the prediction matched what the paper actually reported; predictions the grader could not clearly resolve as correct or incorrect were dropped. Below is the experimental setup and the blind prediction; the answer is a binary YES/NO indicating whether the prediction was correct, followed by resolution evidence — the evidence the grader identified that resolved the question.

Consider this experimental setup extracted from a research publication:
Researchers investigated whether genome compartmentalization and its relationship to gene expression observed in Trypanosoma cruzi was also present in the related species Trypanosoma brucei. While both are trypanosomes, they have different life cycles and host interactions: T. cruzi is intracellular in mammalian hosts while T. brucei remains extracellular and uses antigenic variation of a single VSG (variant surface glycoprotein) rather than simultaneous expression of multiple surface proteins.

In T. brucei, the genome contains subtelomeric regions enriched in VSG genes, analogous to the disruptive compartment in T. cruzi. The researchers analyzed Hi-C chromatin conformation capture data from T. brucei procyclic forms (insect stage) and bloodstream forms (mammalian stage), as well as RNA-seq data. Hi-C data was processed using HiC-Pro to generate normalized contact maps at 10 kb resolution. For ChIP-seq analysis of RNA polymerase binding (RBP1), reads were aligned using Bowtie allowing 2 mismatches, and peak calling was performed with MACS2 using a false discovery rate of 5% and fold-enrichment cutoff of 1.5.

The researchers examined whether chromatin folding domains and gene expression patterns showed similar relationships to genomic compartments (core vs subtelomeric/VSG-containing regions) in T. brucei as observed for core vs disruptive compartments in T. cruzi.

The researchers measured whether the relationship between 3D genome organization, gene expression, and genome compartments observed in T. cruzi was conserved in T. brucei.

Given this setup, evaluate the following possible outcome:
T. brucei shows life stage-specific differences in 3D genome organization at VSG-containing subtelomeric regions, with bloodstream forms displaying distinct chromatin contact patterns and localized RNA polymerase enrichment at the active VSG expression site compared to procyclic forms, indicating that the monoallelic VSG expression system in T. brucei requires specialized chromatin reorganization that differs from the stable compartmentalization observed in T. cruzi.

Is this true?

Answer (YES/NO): NO